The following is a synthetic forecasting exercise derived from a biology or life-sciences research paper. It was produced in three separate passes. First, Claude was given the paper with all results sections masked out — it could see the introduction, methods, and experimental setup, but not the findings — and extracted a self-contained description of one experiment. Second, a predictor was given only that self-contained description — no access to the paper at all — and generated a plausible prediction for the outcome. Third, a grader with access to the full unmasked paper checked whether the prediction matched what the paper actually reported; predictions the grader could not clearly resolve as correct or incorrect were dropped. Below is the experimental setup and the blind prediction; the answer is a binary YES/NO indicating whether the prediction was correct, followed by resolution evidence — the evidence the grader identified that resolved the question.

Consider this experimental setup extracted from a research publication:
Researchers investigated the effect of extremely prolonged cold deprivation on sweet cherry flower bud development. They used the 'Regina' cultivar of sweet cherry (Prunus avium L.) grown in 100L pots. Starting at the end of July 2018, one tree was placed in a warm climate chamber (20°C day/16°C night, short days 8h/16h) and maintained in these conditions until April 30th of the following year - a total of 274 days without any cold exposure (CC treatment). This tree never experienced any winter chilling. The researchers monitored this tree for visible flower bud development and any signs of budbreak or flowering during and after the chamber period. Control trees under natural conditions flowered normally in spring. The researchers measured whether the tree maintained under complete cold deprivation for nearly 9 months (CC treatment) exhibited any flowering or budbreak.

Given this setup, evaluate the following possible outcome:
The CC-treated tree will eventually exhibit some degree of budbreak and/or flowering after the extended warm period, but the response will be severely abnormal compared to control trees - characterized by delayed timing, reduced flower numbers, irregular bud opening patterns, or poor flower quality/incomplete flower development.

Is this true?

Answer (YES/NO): YES